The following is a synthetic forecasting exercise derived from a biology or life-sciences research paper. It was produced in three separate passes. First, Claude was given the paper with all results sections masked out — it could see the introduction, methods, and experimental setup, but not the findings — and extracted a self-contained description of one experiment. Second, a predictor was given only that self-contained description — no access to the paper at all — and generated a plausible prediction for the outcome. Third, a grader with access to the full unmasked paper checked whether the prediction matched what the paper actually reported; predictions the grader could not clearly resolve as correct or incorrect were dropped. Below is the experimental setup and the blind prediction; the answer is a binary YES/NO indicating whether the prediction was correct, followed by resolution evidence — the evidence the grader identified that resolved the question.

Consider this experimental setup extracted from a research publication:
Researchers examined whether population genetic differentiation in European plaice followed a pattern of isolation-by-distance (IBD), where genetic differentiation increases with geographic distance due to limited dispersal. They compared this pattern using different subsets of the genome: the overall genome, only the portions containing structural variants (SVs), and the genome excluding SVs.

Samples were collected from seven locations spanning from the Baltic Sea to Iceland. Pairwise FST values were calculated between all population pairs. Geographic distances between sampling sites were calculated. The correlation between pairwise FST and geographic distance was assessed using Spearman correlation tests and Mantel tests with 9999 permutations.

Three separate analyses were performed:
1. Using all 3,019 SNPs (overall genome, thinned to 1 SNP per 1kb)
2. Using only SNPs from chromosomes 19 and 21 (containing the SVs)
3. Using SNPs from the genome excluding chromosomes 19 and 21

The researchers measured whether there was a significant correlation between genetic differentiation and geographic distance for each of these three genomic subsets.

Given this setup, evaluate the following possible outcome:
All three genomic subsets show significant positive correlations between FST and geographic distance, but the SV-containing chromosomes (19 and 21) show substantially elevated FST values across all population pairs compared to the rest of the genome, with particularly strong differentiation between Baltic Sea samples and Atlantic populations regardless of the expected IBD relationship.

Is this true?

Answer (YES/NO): NO